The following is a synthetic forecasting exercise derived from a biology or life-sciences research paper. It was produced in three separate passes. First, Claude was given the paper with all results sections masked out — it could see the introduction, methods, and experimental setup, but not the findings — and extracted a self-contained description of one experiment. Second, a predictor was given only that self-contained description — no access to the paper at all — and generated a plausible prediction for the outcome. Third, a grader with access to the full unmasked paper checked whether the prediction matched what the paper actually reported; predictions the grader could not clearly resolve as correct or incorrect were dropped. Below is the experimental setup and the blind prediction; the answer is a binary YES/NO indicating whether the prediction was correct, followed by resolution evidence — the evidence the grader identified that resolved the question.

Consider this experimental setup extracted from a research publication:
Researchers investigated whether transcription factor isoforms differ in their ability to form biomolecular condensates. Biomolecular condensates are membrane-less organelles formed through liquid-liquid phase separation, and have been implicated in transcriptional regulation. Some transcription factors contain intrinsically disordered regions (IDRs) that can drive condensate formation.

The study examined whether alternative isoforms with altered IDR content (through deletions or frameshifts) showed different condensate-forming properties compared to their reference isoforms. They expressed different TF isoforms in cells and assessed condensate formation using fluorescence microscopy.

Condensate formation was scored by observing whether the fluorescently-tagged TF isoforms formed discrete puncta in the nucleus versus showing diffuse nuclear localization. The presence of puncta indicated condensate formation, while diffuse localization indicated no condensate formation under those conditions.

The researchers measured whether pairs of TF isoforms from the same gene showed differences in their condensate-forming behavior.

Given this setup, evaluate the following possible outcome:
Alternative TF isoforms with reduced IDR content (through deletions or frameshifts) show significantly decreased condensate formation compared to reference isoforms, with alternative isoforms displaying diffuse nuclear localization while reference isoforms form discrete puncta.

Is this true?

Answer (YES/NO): NO